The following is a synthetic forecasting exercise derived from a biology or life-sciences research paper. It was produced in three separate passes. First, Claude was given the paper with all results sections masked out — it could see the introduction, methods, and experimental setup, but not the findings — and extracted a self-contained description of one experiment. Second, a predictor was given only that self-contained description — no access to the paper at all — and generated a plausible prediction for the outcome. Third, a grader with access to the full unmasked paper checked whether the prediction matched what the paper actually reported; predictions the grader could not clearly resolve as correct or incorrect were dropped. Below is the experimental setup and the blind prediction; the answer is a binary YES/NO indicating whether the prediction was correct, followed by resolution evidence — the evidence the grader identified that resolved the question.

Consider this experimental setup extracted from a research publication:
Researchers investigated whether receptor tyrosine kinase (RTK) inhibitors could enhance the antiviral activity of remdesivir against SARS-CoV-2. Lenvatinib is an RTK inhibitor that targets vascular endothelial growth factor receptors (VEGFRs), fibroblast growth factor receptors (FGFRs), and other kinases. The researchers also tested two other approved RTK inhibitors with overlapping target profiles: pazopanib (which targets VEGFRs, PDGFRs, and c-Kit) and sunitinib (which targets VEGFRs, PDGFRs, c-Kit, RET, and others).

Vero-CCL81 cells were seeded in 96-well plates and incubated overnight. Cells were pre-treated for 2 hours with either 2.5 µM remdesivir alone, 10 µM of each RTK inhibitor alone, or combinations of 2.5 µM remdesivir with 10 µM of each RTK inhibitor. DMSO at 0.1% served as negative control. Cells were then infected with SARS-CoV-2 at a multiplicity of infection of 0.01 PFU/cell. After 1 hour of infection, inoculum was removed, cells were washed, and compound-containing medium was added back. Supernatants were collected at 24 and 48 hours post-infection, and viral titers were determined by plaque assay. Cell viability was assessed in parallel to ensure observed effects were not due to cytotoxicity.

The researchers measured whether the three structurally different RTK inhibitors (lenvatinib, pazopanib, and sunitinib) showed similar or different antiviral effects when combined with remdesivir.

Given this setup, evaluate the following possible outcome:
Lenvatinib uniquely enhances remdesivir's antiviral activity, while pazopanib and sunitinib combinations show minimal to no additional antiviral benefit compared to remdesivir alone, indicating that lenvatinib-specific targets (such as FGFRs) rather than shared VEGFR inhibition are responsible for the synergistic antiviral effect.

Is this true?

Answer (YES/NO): NO